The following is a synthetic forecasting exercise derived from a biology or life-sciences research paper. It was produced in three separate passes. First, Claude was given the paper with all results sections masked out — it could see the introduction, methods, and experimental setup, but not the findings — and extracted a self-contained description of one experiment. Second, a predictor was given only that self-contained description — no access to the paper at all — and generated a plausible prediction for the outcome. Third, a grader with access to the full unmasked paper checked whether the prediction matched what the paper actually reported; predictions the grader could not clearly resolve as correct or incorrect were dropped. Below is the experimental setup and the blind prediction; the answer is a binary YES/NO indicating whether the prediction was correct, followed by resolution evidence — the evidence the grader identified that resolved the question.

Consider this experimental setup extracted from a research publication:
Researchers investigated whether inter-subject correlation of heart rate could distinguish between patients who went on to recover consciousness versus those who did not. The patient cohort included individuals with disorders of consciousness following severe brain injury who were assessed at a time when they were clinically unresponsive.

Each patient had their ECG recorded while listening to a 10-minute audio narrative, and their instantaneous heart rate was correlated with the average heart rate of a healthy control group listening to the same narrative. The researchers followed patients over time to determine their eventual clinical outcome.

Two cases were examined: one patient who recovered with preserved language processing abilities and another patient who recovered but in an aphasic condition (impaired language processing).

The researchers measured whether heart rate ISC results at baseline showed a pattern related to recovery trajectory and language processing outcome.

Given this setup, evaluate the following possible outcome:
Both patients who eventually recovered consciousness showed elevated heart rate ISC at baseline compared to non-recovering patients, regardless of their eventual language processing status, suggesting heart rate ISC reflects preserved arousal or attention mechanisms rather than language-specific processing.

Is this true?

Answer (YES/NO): NO